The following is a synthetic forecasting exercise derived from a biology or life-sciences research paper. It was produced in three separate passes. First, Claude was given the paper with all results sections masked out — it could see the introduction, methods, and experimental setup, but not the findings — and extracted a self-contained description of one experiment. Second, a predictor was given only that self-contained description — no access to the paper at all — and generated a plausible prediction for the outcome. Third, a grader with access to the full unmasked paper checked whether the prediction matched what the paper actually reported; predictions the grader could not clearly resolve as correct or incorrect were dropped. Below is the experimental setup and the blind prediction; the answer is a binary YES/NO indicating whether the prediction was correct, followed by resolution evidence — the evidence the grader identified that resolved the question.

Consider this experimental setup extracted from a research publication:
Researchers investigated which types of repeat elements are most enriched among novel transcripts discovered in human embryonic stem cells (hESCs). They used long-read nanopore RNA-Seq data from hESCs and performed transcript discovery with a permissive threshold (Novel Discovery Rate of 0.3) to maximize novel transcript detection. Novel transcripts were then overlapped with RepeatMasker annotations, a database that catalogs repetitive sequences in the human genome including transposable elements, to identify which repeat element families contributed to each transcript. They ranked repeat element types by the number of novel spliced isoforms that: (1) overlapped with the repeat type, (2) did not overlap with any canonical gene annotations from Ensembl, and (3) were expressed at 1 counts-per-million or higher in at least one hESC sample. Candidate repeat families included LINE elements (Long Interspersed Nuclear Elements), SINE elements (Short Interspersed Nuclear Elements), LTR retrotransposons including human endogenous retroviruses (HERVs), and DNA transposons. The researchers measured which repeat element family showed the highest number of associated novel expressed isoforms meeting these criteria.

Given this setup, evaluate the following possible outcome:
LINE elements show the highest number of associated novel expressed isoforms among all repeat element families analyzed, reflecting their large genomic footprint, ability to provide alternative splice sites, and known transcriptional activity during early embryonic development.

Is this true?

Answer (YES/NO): NO